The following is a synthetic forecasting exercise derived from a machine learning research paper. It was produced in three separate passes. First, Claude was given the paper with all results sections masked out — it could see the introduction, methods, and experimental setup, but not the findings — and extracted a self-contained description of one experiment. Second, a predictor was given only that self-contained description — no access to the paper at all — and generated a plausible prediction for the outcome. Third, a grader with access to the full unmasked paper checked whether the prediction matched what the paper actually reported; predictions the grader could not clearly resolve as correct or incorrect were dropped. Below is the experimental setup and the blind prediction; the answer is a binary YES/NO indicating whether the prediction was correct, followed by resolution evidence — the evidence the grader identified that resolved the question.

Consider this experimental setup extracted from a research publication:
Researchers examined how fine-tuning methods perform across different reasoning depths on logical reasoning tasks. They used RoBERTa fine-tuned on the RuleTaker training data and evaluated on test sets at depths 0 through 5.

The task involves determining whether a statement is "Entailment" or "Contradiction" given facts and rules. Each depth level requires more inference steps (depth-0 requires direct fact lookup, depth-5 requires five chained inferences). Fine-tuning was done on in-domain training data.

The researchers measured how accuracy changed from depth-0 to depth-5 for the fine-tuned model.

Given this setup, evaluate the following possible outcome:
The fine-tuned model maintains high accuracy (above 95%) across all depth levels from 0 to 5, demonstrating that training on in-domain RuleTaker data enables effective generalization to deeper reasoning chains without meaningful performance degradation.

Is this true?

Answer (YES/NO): NO